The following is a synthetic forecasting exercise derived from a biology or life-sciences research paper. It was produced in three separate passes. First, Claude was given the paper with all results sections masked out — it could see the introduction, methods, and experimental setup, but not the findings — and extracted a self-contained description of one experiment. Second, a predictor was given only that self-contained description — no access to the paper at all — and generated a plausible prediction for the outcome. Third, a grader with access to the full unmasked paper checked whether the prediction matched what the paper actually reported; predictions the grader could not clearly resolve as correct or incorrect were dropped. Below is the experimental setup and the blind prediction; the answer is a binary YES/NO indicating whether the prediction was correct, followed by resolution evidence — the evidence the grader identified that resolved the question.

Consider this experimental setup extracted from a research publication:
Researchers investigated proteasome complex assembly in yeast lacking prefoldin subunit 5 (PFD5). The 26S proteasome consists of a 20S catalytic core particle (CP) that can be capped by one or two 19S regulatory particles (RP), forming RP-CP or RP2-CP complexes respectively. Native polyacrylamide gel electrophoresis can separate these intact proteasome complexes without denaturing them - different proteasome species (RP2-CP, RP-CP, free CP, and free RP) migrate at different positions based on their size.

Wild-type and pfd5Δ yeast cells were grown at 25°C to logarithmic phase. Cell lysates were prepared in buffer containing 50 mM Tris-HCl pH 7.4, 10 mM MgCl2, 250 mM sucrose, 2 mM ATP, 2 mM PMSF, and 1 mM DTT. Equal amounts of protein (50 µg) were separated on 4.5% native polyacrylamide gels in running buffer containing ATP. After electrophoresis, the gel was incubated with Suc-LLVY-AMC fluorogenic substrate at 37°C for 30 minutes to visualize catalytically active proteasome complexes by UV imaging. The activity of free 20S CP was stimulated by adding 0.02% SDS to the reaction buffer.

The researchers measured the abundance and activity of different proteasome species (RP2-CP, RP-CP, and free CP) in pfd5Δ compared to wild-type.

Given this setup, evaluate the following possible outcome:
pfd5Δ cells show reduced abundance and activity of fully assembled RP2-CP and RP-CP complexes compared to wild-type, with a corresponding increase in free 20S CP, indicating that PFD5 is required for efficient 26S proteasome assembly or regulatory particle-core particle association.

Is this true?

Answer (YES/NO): YES